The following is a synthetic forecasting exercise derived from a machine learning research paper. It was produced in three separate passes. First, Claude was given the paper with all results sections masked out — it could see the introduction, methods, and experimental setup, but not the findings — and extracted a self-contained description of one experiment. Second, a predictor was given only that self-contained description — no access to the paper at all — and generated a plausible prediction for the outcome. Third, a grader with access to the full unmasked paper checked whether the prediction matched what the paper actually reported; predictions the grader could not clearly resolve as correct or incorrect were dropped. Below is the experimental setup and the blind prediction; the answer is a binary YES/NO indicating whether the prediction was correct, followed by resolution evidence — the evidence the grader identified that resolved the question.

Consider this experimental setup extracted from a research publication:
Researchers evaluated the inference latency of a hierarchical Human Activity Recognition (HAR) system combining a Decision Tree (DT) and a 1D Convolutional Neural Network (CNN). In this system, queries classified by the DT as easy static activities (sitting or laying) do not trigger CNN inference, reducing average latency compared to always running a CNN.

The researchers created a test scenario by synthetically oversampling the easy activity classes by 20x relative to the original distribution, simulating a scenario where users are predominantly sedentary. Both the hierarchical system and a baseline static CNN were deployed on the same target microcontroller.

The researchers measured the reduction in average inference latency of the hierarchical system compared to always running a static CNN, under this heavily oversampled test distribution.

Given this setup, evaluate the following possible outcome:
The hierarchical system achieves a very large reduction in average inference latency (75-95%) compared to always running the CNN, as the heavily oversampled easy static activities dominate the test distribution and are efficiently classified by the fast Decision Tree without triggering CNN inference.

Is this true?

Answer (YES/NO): YES